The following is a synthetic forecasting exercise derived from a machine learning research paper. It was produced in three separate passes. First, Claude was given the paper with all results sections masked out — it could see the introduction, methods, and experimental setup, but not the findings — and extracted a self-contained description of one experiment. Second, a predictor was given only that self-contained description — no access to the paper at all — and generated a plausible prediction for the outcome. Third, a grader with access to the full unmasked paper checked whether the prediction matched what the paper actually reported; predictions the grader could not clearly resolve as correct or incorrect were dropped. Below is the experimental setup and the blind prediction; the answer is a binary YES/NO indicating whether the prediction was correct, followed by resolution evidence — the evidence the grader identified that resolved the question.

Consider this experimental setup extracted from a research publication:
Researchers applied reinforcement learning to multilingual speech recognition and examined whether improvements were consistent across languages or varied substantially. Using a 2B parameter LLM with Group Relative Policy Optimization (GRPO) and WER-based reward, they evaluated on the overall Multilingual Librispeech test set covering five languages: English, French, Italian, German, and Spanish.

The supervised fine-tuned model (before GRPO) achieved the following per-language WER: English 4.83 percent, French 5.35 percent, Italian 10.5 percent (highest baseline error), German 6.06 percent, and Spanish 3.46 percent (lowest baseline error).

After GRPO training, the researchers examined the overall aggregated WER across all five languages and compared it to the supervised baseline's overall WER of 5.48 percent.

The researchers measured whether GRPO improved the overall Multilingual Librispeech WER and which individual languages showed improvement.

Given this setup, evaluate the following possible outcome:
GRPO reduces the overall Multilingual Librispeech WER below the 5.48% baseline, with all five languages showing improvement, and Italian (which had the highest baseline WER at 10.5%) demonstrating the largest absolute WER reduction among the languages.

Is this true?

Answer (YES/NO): NO